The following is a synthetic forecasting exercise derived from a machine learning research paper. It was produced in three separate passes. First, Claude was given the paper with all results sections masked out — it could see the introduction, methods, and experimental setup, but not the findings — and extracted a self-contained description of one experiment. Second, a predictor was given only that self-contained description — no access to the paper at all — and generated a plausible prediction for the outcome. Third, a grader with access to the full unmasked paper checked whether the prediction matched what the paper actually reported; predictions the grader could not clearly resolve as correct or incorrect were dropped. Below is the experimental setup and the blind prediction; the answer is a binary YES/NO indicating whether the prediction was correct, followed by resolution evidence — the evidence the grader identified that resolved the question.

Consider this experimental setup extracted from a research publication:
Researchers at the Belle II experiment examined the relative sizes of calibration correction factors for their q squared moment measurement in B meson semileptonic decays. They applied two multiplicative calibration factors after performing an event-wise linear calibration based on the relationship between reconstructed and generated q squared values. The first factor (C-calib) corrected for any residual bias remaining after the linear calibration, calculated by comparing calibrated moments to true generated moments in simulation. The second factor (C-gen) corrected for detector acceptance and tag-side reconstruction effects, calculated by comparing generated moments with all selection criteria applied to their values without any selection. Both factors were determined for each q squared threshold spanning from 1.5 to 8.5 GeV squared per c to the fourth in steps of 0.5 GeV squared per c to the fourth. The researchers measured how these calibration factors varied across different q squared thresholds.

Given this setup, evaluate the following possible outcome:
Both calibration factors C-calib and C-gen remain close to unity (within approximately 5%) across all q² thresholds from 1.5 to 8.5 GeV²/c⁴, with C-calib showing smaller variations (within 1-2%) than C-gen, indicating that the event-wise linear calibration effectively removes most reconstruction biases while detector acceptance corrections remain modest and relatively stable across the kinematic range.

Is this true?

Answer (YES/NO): NO